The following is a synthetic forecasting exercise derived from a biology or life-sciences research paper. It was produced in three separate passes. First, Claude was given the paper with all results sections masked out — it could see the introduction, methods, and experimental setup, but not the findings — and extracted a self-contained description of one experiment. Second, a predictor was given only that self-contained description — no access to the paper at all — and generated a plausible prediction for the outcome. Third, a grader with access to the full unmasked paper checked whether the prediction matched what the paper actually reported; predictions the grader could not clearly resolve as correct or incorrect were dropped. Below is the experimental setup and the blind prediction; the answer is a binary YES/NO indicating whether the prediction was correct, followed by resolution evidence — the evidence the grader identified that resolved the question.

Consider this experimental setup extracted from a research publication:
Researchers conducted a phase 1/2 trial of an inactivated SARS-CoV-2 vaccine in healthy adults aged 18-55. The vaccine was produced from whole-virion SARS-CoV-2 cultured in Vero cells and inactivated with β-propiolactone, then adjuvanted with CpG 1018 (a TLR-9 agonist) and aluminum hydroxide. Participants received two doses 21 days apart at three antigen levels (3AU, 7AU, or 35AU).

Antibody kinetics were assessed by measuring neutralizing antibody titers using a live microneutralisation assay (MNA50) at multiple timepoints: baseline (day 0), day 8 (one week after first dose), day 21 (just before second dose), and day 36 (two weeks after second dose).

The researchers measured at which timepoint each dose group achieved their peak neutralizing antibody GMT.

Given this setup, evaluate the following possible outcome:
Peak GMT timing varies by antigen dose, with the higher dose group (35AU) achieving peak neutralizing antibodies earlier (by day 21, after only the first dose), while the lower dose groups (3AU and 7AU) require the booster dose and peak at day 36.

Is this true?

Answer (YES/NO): NO